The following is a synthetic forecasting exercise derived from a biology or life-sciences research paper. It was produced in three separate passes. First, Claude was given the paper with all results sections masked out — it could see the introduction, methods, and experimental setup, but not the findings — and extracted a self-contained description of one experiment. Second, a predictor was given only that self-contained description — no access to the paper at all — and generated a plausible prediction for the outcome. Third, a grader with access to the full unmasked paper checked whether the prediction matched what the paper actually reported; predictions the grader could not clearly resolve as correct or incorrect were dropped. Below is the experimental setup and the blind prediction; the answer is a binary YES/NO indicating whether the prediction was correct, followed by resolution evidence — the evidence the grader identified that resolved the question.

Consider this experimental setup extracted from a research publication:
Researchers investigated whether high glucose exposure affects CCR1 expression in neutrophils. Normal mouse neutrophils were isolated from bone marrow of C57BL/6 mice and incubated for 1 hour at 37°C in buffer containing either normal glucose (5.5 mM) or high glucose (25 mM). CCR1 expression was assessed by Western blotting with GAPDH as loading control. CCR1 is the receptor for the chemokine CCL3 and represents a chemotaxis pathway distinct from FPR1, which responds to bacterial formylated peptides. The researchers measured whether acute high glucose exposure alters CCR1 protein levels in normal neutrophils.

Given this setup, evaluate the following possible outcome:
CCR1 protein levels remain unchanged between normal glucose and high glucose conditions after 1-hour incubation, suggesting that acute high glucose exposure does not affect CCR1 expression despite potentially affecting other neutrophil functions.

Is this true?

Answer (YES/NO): YES